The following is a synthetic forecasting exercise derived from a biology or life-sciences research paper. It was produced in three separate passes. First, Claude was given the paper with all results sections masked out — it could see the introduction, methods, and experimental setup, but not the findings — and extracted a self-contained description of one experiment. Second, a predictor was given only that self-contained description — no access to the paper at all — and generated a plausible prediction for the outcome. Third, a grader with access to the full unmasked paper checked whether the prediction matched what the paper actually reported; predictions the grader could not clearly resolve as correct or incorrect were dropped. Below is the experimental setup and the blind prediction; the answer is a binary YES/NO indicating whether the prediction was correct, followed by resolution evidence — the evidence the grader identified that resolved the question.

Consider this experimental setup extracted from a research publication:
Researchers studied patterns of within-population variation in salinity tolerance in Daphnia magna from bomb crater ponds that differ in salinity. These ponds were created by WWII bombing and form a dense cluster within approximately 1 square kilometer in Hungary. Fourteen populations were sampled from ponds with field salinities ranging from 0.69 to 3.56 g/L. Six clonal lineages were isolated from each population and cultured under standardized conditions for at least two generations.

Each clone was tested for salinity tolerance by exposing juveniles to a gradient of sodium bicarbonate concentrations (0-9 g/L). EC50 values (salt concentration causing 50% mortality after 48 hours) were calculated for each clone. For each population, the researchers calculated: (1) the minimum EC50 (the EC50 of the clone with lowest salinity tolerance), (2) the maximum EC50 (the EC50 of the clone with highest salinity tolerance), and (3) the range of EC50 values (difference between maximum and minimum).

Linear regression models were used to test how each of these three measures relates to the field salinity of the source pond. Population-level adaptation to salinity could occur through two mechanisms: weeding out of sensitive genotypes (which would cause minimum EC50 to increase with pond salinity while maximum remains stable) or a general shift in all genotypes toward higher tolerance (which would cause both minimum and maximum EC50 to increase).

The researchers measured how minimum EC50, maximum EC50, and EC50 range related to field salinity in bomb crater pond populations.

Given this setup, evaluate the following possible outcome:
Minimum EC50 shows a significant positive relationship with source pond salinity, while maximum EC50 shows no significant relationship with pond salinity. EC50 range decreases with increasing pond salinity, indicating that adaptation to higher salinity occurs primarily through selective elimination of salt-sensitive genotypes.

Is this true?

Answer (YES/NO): YES